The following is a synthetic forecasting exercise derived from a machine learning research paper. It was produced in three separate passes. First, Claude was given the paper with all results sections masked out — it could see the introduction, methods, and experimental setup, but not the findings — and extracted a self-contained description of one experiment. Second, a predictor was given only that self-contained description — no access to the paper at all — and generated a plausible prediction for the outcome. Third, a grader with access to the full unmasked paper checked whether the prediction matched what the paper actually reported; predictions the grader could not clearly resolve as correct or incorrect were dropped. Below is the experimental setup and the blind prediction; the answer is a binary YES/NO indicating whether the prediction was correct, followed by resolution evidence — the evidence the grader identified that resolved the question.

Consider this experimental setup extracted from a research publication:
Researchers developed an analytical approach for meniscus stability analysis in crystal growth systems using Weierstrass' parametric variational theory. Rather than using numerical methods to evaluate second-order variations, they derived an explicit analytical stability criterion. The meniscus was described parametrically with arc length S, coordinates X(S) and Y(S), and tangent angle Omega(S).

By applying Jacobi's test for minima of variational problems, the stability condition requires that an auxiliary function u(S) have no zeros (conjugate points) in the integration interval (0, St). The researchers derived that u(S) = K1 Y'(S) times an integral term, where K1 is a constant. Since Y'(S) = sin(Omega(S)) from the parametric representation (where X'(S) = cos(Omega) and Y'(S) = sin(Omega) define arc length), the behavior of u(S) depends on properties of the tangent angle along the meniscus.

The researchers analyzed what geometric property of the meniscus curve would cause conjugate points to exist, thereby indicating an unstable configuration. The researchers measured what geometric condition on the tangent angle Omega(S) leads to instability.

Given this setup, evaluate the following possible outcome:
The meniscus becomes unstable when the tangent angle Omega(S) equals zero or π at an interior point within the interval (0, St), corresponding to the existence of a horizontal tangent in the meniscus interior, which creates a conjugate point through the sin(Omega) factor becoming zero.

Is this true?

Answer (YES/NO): YES